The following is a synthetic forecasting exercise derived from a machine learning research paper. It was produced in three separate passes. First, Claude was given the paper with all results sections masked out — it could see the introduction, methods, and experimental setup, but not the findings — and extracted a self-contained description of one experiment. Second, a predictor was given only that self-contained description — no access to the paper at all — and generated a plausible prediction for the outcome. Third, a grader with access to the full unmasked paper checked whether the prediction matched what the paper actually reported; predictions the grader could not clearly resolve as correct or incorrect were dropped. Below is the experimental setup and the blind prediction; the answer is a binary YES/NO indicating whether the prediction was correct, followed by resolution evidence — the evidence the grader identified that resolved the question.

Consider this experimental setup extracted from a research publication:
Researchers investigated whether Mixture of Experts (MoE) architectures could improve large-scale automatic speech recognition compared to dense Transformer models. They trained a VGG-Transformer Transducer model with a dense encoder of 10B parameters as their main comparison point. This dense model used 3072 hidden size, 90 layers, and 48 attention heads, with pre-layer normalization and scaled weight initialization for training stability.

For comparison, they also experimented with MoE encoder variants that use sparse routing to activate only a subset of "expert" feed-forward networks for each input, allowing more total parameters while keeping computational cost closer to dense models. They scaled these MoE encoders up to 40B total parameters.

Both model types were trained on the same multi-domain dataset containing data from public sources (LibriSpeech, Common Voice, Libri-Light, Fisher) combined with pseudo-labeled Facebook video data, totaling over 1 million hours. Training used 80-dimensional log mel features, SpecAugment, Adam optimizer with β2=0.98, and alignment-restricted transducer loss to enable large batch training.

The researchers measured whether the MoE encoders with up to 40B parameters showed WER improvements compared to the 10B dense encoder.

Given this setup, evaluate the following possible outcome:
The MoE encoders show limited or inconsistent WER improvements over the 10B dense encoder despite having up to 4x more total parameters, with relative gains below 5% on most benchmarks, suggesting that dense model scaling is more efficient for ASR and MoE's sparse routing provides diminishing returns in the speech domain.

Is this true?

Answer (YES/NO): NO